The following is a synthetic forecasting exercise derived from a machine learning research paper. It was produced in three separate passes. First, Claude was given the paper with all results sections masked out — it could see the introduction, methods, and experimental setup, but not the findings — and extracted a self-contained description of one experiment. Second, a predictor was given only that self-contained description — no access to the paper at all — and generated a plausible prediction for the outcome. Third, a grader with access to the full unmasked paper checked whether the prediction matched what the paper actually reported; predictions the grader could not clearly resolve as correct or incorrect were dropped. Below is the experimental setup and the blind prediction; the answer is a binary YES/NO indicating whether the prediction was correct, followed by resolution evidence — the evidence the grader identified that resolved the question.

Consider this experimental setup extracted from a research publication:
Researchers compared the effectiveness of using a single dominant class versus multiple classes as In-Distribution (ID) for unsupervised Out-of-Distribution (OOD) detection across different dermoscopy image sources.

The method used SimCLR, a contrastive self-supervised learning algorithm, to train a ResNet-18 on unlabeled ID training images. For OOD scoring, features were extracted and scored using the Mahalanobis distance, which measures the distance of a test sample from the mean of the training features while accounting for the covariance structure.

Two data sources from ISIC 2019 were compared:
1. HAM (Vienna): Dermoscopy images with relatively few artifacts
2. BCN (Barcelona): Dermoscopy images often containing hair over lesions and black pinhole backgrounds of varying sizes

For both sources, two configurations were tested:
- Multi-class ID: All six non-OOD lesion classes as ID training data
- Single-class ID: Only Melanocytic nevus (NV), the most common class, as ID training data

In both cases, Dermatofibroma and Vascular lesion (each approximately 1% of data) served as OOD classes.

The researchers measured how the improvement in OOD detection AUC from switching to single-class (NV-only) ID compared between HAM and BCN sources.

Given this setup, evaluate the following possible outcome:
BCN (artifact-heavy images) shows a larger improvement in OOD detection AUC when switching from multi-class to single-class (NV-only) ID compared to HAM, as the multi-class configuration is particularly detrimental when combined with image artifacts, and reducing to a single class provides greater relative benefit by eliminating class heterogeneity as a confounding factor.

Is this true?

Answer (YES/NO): YES